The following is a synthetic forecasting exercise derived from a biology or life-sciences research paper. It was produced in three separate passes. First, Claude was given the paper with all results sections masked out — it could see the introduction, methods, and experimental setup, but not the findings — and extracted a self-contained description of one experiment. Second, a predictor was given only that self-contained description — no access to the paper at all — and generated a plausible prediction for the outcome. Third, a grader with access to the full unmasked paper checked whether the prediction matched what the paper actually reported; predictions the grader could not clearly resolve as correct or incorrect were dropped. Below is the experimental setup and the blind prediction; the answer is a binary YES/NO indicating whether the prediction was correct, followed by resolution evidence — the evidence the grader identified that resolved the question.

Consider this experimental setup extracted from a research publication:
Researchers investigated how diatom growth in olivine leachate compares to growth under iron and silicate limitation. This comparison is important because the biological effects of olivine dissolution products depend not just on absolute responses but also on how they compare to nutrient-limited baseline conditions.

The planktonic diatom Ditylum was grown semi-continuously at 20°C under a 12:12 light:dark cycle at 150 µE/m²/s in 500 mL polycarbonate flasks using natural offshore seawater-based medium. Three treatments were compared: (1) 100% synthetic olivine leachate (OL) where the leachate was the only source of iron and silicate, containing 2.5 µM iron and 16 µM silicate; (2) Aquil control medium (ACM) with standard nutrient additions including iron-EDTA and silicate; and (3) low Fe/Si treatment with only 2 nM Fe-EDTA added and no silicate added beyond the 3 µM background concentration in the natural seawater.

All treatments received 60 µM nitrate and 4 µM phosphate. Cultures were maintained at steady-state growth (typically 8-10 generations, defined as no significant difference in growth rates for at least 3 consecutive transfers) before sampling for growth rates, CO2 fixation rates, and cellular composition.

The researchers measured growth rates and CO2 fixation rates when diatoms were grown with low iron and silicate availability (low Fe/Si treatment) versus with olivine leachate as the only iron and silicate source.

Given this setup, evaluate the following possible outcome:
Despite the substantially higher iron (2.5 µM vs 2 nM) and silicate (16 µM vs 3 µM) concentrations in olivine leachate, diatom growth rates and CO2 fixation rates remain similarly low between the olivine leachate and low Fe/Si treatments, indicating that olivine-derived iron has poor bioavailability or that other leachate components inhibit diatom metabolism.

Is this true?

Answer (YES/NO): NO